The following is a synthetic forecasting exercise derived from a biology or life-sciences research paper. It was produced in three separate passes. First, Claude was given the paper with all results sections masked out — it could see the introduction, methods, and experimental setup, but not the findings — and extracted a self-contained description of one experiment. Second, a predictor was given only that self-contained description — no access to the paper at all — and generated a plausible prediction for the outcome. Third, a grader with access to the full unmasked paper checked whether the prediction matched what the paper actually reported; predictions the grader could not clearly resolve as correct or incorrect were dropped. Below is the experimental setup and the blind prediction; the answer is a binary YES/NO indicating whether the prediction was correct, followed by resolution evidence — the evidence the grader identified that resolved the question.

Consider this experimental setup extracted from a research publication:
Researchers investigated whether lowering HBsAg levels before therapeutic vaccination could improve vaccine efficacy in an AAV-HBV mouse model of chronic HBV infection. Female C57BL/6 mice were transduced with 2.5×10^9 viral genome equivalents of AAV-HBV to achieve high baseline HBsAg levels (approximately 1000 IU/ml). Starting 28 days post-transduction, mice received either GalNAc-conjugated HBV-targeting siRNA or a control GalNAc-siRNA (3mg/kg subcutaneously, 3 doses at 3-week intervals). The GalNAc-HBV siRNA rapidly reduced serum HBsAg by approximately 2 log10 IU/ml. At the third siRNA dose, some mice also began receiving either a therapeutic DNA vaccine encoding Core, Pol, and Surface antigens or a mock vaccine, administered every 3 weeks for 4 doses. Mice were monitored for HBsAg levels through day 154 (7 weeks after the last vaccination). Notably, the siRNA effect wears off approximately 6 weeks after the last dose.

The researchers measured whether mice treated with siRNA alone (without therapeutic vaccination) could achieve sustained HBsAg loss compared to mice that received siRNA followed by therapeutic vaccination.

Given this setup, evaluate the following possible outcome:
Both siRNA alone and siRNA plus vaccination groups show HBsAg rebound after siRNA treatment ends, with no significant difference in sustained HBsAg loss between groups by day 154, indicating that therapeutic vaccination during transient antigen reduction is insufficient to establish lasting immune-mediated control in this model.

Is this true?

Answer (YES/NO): NO